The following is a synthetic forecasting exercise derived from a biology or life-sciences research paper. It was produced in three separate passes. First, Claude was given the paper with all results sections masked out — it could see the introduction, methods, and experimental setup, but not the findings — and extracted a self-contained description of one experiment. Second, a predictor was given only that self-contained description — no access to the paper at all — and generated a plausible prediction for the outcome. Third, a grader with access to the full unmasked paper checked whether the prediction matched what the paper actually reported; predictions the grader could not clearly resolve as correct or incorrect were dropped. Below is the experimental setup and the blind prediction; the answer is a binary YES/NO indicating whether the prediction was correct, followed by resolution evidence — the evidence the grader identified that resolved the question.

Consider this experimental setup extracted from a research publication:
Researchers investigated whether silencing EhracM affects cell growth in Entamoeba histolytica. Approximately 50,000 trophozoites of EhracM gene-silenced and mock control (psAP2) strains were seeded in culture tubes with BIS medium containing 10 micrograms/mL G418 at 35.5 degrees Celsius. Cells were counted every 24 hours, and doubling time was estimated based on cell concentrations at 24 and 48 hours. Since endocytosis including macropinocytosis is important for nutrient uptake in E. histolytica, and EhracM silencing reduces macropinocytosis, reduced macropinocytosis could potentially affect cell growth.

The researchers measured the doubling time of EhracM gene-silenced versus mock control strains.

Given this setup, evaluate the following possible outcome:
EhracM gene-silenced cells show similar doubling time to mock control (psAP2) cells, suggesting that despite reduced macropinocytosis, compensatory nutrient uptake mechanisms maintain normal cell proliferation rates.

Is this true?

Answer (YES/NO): YES